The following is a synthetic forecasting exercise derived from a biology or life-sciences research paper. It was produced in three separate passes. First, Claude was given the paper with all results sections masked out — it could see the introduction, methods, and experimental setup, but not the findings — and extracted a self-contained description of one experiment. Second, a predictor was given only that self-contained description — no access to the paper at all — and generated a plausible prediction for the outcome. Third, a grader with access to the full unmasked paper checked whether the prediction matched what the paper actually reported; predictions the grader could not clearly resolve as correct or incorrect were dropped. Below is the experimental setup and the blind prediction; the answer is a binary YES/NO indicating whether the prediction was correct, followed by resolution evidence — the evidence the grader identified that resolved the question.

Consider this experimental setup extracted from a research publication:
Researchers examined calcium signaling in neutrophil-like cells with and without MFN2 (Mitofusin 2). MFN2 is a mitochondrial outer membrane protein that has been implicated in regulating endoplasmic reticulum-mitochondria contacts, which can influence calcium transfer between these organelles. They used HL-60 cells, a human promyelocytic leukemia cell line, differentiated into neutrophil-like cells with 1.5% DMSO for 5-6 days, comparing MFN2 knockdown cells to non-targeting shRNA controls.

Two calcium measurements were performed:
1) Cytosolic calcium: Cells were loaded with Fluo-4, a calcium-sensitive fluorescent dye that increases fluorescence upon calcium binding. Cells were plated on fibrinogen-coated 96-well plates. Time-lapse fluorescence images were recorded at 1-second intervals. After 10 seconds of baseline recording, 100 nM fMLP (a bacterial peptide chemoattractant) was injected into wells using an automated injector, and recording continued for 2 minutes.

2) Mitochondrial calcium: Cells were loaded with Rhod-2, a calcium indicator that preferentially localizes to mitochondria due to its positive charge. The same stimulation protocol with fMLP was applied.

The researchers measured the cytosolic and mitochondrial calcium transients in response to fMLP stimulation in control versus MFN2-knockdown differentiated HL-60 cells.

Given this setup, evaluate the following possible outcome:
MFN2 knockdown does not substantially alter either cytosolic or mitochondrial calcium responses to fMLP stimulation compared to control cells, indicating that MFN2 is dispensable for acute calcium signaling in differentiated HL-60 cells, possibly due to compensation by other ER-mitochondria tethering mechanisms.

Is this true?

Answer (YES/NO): NO